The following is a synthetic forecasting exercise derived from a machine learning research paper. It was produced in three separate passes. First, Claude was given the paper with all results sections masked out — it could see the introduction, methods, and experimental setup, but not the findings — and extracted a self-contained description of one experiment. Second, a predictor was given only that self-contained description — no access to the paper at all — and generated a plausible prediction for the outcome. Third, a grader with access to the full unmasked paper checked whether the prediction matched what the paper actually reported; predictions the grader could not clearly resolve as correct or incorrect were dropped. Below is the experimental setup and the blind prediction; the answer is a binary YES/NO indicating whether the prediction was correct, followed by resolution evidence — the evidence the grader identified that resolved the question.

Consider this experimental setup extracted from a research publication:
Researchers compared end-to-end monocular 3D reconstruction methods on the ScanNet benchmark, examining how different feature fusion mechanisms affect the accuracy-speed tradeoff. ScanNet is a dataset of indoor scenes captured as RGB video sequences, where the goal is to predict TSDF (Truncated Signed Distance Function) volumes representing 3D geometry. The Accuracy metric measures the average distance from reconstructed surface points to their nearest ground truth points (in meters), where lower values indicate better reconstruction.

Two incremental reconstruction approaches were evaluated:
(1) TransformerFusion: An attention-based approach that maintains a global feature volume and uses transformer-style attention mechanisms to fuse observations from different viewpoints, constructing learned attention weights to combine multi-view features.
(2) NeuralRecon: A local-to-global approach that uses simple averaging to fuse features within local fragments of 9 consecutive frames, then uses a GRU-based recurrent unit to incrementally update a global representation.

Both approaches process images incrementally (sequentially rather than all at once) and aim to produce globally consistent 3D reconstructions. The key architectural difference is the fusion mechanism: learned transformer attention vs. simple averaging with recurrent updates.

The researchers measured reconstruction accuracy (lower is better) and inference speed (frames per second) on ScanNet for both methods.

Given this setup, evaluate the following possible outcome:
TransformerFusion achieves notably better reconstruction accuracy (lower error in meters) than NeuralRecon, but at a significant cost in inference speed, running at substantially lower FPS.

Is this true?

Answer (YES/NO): NO